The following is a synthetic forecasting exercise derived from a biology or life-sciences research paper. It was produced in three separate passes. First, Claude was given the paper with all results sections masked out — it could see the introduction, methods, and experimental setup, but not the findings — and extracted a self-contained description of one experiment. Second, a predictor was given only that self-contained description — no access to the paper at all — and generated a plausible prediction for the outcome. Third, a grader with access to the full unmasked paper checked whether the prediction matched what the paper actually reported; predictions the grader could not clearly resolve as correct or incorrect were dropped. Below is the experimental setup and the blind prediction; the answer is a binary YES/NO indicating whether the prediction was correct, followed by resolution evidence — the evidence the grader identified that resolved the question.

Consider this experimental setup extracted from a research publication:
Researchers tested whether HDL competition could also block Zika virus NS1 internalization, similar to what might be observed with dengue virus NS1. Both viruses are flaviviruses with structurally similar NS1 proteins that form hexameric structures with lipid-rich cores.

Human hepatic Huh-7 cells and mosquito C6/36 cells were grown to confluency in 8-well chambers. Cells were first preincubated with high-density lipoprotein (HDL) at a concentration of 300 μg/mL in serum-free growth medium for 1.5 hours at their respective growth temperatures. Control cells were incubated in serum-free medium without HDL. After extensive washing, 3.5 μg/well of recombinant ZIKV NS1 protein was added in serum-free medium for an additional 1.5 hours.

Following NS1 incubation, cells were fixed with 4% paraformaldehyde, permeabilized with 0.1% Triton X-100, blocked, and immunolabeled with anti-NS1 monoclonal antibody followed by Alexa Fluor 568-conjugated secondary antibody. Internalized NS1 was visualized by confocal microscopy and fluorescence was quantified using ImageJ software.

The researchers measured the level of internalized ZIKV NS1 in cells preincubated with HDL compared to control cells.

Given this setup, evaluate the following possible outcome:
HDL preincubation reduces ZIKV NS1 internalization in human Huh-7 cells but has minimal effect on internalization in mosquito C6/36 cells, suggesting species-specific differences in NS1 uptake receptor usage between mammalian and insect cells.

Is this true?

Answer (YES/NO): NO